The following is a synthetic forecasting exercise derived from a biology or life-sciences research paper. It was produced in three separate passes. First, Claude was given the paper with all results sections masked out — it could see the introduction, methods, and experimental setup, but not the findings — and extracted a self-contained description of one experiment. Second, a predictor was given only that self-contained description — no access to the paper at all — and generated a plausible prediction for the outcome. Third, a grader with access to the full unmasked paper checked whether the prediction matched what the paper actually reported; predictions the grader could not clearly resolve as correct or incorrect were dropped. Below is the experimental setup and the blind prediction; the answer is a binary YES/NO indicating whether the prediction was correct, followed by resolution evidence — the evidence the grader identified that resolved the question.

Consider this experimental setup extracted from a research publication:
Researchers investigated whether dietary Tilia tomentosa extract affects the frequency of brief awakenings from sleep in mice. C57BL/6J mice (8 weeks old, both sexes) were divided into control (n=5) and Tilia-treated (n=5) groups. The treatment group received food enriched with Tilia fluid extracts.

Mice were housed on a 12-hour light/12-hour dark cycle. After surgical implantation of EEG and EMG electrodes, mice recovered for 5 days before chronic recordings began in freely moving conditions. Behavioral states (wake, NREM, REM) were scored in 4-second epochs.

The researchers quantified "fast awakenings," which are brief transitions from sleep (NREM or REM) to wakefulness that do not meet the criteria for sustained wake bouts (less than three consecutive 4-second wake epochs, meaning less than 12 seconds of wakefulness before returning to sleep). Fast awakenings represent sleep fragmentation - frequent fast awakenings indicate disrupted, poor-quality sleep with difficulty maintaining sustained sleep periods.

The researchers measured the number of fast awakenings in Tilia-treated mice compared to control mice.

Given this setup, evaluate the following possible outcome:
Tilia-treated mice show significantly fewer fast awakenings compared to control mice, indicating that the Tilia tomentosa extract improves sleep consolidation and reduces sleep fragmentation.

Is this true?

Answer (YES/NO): YES